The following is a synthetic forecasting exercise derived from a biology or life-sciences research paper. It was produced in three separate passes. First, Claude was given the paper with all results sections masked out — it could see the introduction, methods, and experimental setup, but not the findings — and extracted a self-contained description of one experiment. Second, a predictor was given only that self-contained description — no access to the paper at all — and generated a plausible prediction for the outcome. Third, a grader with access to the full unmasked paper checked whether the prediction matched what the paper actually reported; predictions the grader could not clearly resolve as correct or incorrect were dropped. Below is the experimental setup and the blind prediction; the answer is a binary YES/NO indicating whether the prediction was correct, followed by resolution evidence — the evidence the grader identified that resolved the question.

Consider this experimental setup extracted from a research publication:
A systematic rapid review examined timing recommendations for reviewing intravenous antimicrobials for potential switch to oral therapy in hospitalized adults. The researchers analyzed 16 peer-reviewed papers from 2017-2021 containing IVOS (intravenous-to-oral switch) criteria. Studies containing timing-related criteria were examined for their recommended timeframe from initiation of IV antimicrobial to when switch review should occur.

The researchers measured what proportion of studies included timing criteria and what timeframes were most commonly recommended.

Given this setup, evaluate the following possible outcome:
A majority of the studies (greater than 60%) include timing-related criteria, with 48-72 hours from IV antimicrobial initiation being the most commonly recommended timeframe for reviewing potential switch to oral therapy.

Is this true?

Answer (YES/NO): YES